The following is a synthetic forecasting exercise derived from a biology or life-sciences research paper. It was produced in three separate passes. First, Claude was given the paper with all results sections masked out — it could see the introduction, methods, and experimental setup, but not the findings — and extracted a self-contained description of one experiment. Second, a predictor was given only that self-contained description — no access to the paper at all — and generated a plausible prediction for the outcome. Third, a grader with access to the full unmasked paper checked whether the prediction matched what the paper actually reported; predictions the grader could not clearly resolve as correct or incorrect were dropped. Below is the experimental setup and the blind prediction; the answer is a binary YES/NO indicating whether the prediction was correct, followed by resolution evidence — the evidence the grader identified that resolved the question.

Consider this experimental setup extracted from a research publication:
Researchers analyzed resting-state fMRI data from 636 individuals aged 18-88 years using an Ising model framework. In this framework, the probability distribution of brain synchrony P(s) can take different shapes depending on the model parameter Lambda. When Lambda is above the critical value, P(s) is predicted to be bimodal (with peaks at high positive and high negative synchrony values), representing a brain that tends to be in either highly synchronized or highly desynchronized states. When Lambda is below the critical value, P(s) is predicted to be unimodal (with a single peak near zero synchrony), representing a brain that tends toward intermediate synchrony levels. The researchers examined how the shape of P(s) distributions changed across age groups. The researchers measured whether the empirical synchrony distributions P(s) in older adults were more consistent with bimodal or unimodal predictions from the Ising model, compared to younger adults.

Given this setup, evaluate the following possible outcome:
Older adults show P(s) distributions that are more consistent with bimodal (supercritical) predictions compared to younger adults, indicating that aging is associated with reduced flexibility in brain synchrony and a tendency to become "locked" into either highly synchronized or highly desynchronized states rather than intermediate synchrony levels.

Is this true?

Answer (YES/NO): NO